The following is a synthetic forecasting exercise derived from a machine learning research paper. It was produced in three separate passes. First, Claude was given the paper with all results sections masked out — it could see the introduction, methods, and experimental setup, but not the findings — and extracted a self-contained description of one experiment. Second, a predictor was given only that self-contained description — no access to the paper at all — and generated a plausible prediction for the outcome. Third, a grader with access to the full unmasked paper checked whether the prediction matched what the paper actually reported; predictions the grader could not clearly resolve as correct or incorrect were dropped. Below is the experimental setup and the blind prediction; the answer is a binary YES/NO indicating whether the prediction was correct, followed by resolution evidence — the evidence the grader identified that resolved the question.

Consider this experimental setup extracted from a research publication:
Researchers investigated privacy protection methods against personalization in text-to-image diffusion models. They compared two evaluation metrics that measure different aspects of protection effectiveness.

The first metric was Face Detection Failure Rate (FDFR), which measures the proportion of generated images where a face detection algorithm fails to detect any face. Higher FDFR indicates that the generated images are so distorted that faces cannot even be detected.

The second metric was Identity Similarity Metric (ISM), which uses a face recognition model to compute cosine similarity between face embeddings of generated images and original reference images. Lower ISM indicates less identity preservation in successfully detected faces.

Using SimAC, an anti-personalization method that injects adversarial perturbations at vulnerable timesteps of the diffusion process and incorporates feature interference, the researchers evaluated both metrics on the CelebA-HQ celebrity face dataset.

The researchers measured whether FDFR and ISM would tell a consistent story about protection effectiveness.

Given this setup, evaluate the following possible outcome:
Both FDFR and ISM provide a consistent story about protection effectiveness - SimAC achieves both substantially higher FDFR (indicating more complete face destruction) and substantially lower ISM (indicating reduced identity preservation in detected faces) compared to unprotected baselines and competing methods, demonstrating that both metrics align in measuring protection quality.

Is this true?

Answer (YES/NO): YES